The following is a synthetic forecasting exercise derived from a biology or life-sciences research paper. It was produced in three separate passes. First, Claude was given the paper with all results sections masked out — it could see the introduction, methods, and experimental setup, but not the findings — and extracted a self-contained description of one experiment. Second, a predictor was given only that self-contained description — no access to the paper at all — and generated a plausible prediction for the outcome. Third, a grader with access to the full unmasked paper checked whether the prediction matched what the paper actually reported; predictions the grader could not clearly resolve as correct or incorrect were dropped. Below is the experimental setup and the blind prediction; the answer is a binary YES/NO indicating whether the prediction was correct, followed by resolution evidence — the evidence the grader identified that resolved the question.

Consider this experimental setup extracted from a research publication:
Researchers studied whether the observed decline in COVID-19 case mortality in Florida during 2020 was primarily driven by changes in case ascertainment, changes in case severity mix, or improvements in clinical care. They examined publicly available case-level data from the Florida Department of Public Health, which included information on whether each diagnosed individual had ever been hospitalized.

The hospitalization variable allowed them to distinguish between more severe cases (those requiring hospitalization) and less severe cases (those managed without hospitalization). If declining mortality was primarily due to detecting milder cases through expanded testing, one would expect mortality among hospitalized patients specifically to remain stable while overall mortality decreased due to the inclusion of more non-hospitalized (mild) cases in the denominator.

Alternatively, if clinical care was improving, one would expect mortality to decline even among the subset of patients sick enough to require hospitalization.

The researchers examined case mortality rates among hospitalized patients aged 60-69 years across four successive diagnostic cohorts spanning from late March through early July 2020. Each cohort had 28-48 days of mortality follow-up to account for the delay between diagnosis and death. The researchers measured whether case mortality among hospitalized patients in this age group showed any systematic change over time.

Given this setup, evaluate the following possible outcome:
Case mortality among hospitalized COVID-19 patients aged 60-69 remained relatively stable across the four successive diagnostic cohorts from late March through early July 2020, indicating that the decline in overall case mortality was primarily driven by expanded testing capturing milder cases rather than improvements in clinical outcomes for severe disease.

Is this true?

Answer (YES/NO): NO